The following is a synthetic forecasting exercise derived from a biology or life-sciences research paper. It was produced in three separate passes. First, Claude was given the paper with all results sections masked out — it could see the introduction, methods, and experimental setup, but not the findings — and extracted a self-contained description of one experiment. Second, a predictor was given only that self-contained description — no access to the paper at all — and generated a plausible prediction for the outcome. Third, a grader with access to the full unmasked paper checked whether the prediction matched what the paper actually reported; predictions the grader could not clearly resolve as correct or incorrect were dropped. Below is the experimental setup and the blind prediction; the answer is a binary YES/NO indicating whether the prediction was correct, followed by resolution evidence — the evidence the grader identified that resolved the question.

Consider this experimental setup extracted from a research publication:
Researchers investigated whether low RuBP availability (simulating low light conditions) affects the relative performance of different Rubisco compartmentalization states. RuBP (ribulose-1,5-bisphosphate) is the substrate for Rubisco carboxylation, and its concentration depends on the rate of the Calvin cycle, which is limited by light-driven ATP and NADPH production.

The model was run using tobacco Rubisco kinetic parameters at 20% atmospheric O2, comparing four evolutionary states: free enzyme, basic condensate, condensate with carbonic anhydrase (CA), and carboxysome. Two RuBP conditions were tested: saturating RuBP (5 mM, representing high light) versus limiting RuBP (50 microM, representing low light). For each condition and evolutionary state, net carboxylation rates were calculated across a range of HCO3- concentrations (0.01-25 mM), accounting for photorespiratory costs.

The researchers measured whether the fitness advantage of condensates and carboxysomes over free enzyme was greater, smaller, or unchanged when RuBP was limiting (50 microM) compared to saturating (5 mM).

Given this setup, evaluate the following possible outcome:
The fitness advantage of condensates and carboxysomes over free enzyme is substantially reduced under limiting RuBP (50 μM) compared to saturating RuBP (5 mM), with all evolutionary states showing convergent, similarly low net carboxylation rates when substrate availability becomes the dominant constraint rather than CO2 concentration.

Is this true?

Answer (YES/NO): NO